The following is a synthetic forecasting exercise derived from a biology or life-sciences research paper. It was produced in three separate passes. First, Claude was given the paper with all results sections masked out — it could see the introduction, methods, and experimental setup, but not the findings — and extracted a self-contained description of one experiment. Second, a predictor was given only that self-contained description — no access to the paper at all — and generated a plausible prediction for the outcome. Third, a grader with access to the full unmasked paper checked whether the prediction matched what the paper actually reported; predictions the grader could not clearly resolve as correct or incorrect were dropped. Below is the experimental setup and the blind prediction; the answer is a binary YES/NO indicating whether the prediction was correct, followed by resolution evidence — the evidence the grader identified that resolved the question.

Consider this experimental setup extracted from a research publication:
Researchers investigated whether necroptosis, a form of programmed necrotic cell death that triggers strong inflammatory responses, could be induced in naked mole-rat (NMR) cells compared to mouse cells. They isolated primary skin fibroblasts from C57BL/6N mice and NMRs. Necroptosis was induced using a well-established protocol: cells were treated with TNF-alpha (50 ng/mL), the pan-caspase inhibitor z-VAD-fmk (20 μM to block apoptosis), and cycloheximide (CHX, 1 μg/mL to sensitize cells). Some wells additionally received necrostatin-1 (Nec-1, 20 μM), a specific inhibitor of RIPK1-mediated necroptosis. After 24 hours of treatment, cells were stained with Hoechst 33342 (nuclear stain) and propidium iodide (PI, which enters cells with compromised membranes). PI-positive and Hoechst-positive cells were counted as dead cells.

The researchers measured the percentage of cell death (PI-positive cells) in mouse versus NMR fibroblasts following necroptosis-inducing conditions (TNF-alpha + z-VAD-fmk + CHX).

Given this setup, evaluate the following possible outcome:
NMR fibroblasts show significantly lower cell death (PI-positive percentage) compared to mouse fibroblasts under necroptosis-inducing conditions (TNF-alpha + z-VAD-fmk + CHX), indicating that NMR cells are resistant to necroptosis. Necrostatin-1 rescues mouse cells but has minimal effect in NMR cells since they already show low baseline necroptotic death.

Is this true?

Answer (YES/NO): YES